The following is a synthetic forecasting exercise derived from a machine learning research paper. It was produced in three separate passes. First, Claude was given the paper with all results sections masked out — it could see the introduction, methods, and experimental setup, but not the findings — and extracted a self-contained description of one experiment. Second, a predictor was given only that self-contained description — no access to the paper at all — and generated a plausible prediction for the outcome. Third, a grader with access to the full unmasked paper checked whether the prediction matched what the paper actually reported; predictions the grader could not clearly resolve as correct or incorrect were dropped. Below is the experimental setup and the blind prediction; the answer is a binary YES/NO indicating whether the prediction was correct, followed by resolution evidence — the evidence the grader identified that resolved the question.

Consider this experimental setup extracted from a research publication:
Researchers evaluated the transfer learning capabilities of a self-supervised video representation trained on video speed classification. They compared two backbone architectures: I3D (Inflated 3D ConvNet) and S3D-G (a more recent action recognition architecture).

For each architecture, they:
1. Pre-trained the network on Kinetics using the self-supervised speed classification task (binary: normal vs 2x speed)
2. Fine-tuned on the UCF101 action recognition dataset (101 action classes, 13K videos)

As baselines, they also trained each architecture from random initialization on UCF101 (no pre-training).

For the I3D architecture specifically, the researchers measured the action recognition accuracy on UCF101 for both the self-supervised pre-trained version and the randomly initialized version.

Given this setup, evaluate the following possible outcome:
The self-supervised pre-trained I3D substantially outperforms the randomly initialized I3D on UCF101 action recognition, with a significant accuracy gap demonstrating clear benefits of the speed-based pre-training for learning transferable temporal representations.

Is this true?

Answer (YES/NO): YES